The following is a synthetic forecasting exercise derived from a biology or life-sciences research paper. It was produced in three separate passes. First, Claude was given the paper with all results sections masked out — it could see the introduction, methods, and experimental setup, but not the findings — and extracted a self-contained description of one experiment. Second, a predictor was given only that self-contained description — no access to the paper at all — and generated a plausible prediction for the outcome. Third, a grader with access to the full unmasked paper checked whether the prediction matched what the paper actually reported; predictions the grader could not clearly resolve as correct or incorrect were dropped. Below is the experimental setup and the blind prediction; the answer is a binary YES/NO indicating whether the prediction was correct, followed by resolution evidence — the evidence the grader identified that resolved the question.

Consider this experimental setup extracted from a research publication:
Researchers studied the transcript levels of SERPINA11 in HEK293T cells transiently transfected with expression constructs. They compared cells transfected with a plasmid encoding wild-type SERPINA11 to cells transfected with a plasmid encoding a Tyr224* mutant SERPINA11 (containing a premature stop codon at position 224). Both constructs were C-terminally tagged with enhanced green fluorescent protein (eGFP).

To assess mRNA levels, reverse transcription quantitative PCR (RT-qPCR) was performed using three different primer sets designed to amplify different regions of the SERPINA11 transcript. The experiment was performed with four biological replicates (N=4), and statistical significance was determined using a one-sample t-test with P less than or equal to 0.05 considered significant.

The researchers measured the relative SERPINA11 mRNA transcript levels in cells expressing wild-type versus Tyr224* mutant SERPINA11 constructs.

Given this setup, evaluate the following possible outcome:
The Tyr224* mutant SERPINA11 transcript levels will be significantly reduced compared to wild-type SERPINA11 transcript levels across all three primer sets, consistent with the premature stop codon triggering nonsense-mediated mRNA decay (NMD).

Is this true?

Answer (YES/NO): NO